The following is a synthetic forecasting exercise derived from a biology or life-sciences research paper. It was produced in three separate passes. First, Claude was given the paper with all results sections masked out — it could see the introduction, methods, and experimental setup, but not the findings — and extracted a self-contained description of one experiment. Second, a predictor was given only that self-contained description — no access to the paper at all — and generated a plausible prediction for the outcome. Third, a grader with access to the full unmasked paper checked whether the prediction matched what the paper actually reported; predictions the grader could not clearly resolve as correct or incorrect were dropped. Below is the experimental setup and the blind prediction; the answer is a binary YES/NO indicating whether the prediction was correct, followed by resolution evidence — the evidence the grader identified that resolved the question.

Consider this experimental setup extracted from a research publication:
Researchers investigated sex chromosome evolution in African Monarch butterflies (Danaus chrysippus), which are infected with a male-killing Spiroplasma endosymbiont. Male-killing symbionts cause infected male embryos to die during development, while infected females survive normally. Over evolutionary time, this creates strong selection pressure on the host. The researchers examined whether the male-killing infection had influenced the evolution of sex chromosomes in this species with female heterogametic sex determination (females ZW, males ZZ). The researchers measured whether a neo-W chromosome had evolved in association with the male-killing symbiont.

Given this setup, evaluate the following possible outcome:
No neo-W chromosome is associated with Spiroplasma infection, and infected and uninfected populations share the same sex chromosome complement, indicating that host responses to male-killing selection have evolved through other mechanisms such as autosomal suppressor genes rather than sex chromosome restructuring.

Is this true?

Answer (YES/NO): NO